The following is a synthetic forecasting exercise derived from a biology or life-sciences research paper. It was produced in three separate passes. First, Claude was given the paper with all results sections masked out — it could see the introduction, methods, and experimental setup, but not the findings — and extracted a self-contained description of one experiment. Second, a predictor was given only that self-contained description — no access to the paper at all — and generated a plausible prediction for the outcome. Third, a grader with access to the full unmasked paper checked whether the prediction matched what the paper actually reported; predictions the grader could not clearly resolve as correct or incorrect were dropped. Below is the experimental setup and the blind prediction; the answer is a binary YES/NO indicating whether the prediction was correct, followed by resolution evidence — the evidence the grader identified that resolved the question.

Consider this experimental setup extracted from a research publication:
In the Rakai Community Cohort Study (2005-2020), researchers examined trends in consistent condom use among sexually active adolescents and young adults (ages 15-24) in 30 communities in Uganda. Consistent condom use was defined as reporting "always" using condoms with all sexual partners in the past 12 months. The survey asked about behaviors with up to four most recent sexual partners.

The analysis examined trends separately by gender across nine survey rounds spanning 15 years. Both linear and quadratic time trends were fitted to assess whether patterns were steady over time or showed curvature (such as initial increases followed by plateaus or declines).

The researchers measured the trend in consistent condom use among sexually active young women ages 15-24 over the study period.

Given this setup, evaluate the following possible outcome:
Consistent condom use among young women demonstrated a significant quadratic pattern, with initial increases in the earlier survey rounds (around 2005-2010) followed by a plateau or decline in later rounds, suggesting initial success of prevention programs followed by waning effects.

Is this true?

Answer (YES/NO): NO